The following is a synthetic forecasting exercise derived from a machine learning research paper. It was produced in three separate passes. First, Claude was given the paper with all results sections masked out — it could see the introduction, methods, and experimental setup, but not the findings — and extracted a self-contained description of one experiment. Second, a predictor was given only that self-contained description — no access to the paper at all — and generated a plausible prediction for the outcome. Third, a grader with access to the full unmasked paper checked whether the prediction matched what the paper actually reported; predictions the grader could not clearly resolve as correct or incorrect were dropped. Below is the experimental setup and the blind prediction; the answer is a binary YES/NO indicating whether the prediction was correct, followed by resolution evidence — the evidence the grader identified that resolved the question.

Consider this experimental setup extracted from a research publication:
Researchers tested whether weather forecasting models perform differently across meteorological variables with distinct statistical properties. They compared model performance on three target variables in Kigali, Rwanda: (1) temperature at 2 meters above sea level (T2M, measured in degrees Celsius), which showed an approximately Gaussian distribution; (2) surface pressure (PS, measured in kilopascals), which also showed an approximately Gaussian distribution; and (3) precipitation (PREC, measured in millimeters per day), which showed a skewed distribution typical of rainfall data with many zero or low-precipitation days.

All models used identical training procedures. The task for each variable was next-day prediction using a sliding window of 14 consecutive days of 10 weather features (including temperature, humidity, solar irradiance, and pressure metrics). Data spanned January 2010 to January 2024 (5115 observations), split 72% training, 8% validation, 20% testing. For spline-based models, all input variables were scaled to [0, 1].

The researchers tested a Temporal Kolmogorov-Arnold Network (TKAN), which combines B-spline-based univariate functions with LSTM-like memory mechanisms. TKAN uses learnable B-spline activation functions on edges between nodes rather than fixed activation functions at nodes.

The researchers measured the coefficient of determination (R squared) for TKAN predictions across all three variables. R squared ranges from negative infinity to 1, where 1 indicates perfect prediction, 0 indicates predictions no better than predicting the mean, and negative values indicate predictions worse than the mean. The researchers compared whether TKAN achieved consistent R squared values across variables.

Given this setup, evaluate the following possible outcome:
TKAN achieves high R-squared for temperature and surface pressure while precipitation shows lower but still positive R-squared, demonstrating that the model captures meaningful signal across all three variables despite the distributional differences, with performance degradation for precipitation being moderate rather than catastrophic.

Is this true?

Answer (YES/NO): YES